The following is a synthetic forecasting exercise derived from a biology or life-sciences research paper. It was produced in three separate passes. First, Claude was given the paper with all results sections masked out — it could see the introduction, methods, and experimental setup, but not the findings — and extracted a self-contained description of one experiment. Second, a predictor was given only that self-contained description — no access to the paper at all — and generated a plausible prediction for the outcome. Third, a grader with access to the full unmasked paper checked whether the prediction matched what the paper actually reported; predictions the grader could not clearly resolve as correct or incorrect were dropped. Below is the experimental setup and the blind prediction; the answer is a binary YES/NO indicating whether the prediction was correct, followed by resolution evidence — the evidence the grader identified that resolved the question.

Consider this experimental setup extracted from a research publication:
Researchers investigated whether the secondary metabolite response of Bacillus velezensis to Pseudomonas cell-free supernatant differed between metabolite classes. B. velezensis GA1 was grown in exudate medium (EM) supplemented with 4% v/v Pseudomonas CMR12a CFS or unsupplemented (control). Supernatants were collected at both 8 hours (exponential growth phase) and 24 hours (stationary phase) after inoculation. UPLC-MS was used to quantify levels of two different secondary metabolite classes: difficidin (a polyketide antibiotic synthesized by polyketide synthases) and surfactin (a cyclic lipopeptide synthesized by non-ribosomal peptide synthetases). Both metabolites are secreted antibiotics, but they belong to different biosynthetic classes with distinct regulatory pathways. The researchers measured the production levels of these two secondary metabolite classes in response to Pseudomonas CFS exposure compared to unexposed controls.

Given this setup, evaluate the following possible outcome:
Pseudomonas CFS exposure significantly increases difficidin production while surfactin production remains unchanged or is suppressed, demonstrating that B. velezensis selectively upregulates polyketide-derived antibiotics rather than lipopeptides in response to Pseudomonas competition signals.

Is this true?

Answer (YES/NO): NO